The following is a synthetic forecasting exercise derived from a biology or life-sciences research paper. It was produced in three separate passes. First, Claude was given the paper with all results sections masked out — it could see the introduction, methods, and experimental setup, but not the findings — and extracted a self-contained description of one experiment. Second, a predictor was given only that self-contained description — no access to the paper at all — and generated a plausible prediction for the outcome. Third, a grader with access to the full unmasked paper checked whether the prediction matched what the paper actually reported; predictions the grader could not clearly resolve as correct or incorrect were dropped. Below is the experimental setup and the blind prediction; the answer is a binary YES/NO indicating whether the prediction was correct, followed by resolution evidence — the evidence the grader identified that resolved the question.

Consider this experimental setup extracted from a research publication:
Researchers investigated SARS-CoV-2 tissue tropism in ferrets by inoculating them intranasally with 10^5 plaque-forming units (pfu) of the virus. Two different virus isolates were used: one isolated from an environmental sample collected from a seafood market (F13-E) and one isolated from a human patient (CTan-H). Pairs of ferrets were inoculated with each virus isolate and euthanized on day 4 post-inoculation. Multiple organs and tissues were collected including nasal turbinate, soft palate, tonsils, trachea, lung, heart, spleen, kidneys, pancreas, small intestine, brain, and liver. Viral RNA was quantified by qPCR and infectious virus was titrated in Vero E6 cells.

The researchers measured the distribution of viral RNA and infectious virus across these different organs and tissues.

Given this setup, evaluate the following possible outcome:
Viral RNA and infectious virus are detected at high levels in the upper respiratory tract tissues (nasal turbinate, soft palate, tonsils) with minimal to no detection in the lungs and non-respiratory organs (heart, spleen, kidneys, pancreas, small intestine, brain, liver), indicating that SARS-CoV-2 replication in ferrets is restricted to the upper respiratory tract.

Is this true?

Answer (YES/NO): YES